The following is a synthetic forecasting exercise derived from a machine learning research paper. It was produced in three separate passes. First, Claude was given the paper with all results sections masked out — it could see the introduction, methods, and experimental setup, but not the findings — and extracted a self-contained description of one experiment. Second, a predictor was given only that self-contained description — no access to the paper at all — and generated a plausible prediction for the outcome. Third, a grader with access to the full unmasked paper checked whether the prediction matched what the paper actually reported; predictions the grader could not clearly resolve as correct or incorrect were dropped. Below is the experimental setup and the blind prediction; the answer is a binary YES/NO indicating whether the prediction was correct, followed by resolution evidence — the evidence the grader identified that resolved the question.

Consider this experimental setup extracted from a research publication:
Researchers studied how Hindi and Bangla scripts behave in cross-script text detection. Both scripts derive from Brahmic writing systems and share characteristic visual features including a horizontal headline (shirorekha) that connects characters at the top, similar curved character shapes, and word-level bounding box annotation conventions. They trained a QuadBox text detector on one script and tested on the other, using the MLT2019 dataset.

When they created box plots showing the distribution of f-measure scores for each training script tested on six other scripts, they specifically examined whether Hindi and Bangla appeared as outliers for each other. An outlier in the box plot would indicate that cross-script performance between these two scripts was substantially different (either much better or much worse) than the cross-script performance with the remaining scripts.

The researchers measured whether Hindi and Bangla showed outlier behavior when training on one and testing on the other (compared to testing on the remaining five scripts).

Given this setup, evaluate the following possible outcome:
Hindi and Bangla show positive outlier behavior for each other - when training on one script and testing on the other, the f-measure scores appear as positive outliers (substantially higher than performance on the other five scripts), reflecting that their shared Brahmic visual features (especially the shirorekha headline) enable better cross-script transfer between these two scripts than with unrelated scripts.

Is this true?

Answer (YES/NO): YES